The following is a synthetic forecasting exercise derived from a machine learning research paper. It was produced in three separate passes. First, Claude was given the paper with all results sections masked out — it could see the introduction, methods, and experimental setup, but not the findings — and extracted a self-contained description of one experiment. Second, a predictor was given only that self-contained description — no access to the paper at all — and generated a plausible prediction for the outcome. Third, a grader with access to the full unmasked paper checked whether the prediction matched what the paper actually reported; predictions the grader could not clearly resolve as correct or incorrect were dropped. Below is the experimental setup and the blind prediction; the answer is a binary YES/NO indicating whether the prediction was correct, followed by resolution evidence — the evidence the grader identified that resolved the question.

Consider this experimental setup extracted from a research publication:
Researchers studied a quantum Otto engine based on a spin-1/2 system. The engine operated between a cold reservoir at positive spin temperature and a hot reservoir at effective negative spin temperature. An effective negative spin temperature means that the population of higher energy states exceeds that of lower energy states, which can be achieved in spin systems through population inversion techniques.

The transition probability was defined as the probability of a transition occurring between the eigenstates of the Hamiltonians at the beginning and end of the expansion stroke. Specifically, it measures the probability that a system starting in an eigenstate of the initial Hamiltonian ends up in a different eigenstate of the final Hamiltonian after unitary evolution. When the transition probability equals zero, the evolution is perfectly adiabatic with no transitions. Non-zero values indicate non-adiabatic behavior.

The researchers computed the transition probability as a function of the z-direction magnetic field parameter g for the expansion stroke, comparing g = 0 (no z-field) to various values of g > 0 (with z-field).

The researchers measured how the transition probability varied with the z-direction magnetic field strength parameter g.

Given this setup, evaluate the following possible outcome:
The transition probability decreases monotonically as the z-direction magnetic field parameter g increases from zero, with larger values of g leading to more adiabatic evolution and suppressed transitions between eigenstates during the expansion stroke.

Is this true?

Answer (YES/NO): NO